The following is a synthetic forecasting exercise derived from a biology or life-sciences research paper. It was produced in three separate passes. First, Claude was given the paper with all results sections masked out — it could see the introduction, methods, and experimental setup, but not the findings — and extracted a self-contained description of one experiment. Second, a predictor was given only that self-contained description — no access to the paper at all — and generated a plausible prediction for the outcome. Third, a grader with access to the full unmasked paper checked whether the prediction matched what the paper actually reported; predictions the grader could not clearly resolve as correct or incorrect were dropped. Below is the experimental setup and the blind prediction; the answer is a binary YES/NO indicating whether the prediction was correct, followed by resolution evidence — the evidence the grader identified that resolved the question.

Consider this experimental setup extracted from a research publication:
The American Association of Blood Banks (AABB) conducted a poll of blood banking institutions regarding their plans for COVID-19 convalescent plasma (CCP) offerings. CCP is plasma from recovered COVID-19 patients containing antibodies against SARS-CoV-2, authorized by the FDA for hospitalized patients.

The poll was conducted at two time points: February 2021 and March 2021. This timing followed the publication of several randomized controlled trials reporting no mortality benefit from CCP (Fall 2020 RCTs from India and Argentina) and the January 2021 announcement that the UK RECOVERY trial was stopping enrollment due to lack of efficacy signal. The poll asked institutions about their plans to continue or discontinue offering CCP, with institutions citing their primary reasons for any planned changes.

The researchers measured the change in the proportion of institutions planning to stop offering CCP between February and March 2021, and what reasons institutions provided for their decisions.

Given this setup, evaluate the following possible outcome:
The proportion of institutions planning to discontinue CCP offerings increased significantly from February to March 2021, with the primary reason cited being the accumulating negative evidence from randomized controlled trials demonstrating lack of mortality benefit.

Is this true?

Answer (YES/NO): YES